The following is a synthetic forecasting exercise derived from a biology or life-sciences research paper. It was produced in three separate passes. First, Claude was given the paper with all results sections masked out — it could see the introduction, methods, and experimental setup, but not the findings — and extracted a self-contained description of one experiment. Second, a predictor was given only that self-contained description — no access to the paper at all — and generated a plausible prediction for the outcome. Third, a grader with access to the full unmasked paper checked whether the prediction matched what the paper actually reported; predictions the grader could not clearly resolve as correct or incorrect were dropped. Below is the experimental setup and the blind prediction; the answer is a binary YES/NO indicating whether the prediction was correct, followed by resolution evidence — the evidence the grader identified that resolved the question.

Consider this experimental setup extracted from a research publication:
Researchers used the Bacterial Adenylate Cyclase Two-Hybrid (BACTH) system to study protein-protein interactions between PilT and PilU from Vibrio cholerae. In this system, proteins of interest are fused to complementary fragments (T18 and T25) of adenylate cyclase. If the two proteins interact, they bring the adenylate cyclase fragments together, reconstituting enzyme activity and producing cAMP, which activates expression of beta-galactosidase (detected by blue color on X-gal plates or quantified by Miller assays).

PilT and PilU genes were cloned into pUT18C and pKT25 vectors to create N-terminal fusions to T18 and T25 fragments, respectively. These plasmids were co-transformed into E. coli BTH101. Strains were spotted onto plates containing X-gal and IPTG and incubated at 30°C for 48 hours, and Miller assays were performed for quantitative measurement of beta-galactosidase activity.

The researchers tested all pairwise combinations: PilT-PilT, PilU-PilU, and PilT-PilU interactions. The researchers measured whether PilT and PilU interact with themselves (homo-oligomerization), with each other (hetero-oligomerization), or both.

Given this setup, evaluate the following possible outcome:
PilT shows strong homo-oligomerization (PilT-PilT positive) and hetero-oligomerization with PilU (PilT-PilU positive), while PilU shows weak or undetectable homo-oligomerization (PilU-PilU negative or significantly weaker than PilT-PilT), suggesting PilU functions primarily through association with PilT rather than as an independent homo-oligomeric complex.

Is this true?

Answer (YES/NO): NO